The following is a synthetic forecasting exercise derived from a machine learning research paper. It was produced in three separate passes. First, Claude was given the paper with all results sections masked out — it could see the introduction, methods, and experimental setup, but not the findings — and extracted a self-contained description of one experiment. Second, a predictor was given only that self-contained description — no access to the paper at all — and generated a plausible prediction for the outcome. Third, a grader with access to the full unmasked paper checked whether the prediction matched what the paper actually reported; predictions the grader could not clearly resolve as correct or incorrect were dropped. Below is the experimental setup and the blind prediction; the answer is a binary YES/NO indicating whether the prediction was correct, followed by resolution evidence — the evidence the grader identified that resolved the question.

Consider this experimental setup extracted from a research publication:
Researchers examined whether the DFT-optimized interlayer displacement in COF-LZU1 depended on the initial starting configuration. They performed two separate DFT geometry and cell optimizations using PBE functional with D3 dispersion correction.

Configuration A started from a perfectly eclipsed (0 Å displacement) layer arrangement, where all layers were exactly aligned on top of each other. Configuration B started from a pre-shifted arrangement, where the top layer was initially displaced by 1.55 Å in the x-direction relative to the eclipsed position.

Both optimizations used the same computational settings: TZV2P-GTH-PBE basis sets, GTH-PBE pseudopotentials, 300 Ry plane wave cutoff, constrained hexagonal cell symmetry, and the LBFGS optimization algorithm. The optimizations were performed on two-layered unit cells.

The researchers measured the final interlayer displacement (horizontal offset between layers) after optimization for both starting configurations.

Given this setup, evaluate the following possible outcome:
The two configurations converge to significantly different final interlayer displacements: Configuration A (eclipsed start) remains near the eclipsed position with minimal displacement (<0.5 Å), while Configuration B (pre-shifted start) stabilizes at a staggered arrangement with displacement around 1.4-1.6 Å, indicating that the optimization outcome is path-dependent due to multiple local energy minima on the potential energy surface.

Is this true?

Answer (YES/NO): NO